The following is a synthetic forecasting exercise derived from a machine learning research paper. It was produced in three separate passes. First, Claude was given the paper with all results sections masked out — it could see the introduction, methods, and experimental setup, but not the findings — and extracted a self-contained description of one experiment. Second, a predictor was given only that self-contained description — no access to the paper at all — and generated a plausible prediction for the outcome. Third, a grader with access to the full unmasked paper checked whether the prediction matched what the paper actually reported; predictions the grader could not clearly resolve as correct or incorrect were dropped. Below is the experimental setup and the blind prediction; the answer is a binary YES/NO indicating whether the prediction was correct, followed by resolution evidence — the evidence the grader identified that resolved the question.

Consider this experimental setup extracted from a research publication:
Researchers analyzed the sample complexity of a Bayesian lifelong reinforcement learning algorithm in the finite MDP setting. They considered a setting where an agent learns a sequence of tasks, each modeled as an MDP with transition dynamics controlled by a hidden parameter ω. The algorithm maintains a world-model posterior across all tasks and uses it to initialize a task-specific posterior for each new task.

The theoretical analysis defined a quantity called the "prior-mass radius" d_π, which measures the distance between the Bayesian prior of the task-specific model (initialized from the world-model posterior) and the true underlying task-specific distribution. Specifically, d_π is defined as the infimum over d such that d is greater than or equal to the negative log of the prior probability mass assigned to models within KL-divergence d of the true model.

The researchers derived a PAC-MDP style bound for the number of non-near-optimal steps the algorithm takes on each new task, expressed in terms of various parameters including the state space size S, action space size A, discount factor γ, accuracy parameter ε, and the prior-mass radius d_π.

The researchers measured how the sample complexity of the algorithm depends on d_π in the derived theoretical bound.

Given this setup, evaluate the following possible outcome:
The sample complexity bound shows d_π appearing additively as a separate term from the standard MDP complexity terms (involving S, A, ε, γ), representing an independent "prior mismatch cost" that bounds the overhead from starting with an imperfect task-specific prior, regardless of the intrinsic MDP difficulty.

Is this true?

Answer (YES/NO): NO